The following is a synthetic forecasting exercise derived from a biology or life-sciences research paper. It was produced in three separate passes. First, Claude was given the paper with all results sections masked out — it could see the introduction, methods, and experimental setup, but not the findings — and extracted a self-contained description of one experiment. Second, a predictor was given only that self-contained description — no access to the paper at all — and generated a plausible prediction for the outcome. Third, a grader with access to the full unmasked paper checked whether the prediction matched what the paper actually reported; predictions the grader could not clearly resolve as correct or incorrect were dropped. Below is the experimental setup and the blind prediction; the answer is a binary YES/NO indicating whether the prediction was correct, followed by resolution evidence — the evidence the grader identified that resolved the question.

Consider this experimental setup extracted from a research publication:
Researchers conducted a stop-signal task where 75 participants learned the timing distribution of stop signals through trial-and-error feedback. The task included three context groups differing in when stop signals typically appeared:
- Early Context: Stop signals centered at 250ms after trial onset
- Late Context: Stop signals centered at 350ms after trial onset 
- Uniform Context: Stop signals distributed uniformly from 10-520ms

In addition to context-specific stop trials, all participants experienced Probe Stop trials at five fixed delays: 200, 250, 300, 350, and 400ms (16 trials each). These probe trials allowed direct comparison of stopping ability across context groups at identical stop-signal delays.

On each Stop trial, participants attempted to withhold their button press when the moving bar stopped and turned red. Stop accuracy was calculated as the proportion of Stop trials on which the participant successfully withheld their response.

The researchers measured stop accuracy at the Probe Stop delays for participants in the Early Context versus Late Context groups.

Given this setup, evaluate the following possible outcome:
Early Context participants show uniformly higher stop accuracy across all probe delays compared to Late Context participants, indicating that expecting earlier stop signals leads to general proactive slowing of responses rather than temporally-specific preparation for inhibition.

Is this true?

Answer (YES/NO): NO